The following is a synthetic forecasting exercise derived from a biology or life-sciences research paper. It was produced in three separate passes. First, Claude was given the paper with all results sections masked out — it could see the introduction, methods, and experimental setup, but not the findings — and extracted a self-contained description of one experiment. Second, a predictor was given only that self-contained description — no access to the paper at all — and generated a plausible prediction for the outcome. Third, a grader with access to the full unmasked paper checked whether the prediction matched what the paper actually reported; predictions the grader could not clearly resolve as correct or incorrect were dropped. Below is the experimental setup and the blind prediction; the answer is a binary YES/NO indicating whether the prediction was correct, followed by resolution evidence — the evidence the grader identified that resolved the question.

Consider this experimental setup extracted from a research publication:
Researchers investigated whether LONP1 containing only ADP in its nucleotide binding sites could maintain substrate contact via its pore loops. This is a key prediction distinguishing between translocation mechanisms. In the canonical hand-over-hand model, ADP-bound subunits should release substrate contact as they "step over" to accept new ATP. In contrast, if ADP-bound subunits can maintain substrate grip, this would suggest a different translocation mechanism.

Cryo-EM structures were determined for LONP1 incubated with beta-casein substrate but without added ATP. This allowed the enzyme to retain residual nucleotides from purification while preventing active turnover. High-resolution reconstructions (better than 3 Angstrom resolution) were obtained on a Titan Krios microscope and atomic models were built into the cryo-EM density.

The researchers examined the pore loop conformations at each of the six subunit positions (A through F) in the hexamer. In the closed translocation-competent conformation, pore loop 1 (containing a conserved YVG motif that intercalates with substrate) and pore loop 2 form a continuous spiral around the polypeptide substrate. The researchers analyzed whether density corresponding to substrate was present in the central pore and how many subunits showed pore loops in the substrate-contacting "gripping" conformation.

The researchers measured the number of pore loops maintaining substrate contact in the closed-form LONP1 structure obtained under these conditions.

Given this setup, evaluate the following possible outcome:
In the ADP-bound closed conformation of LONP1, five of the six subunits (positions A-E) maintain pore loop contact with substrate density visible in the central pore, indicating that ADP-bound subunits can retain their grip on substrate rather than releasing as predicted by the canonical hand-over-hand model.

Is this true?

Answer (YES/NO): YES